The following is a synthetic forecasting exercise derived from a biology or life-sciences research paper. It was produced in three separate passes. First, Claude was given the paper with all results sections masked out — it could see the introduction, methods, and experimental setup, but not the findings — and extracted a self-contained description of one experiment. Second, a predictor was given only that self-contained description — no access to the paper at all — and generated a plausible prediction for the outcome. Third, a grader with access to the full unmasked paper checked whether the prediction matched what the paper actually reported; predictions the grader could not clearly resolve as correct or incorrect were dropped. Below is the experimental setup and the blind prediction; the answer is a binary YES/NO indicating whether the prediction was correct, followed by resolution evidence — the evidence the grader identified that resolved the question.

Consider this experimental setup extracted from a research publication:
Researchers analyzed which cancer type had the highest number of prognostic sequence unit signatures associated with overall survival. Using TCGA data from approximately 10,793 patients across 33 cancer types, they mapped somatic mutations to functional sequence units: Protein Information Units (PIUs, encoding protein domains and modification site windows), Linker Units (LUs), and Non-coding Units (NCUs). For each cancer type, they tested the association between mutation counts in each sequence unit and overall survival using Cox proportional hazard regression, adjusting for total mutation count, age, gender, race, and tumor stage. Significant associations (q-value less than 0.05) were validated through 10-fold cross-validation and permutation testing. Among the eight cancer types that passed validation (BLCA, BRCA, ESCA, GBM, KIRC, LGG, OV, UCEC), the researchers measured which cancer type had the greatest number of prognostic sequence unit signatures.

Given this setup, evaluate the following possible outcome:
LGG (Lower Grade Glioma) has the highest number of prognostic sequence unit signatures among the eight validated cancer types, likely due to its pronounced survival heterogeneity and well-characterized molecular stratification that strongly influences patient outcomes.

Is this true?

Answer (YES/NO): NO